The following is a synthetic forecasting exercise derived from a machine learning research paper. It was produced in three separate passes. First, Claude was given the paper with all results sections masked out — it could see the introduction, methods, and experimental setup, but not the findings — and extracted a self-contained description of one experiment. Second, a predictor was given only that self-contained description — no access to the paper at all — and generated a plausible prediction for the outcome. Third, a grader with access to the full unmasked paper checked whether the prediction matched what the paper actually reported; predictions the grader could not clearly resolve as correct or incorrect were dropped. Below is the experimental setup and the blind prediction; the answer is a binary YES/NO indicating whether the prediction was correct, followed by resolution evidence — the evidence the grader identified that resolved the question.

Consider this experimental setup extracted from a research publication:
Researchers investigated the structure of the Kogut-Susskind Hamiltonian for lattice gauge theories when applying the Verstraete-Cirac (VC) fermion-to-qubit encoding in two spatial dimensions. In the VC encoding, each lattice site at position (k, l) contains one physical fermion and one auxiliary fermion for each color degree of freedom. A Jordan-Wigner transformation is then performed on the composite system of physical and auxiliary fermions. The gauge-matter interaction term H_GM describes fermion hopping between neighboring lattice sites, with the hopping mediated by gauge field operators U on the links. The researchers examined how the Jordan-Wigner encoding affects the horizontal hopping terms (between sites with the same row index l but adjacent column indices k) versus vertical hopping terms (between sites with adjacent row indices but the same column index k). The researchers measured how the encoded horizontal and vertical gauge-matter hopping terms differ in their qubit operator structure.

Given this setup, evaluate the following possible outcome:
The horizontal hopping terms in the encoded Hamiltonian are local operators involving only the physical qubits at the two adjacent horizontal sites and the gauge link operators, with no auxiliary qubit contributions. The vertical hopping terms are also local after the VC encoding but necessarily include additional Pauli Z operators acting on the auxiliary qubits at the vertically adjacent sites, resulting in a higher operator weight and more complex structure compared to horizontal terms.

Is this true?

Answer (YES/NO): NO